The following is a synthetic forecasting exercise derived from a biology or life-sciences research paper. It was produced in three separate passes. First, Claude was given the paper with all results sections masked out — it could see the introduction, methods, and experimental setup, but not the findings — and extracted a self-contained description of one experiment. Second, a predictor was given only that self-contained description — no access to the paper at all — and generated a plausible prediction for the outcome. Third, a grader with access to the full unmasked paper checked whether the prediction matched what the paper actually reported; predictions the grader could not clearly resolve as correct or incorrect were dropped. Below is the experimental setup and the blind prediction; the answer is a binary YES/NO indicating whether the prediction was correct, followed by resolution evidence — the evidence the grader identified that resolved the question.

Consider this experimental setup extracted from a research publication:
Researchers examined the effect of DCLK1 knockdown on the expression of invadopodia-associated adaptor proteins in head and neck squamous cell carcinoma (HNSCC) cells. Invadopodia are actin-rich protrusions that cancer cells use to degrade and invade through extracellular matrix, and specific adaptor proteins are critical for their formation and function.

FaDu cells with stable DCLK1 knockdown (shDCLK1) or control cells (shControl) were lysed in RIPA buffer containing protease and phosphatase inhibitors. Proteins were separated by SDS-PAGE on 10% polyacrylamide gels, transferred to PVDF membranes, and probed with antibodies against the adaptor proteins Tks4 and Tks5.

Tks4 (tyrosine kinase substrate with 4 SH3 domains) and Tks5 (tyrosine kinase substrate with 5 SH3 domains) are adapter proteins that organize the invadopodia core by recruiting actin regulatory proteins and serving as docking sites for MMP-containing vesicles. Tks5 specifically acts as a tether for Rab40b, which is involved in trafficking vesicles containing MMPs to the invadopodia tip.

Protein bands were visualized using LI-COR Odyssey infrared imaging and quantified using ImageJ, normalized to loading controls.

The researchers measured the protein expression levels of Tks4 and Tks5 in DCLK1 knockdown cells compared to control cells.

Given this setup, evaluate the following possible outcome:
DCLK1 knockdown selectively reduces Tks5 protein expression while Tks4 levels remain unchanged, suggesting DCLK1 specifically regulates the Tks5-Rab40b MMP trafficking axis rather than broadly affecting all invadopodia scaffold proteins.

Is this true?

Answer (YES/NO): NO